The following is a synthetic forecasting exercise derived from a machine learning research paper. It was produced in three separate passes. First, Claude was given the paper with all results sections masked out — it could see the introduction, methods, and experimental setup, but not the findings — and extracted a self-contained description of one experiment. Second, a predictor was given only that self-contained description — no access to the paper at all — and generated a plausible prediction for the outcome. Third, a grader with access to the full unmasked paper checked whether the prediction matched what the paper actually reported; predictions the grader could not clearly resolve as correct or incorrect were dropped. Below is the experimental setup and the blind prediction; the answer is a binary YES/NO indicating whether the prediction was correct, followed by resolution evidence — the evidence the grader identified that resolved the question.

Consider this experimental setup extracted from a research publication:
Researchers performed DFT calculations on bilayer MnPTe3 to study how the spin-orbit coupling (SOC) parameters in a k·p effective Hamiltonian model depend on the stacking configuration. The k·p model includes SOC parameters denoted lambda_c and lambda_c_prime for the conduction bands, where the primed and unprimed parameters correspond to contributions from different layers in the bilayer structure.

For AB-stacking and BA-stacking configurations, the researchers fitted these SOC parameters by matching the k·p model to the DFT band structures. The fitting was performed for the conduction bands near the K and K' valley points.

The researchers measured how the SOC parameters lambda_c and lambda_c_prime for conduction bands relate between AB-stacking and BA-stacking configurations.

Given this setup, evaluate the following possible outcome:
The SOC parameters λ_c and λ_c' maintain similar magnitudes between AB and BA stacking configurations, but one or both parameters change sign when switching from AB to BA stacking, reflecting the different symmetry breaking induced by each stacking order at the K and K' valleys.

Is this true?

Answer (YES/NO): NO